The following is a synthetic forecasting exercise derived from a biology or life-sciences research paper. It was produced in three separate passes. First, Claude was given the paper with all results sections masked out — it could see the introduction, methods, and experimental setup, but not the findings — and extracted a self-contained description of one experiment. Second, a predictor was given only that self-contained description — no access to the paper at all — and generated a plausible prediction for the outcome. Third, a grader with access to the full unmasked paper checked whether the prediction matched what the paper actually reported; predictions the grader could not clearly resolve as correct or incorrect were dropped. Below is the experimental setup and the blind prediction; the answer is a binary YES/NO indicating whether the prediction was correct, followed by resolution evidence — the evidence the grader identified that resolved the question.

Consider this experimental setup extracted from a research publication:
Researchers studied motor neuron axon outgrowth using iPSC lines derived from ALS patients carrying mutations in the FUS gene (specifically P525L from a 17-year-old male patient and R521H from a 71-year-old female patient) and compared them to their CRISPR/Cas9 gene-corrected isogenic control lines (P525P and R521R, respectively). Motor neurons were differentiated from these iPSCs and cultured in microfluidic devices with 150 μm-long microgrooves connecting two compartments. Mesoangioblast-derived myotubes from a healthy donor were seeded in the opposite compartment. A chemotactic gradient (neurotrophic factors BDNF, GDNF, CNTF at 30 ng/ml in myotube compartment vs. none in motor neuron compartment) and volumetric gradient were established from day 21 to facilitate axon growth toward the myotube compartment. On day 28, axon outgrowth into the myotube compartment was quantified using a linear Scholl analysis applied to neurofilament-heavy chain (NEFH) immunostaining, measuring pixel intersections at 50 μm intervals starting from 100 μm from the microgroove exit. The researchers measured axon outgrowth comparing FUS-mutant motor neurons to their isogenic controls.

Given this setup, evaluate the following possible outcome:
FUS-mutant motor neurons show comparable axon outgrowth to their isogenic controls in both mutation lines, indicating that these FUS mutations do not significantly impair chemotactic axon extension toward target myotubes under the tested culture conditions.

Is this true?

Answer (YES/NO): NO